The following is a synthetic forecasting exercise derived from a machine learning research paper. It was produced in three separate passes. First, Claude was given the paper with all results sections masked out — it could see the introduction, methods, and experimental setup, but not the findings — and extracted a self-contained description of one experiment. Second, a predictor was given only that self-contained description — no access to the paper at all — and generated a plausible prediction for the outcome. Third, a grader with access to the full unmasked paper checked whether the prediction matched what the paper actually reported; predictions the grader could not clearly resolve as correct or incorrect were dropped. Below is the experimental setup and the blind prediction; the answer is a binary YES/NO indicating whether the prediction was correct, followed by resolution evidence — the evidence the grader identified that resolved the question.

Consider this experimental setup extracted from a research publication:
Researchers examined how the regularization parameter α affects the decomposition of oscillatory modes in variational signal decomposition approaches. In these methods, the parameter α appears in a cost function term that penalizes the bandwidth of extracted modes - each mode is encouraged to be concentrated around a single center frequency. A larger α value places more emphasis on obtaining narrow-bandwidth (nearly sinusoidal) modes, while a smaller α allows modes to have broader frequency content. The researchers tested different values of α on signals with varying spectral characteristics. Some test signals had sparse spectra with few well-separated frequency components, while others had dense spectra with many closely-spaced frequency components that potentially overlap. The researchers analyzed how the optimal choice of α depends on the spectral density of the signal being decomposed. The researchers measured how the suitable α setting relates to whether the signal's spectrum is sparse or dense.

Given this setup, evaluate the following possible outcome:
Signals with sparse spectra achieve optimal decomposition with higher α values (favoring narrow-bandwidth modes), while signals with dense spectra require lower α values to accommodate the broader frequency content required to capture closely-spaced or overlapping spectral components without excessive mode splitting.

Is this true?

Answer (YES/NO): NO